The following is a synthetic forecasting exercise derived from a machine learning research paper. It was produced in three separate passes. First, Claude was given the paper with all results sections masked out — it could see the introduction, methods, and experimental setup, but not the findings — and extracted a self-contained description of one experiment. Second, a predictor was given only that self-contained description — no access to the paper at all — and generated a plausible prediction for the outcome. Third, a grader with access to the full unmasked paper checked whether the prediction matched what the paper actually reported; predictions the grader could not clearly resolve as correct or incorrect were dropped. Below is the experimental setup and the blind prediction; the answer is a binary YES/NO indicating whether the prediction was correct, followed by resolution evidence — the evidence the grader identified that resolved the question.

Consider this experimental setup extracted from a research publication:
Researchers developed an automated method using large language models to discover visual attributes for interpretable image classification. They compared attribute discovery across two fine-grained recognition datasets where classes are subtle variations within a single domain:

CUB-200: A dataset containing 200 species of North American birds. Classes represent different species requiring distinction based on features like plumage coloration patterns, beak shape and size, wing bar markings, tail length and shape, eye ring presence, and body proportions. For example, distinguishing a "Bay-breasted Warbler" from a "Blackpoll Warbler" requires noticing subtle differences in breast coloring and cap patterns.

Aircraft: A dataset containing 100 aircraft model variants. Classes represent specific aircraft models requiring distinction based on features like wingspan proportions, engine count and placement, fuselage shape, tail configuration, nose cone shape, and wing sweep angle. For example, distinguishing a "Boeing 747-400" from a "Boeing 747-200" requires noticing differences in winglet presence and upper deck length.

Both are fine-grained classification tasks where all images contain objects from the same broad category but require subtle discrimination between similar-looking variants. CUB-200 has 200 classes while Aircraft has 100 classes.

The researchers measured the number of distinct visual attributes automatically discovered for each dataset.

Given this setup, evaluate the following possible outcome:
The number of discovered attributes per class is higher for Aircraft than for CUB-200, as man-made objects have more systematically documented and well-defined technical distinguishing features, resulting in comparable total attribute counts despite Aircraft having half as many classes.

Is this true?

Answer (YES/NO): NO